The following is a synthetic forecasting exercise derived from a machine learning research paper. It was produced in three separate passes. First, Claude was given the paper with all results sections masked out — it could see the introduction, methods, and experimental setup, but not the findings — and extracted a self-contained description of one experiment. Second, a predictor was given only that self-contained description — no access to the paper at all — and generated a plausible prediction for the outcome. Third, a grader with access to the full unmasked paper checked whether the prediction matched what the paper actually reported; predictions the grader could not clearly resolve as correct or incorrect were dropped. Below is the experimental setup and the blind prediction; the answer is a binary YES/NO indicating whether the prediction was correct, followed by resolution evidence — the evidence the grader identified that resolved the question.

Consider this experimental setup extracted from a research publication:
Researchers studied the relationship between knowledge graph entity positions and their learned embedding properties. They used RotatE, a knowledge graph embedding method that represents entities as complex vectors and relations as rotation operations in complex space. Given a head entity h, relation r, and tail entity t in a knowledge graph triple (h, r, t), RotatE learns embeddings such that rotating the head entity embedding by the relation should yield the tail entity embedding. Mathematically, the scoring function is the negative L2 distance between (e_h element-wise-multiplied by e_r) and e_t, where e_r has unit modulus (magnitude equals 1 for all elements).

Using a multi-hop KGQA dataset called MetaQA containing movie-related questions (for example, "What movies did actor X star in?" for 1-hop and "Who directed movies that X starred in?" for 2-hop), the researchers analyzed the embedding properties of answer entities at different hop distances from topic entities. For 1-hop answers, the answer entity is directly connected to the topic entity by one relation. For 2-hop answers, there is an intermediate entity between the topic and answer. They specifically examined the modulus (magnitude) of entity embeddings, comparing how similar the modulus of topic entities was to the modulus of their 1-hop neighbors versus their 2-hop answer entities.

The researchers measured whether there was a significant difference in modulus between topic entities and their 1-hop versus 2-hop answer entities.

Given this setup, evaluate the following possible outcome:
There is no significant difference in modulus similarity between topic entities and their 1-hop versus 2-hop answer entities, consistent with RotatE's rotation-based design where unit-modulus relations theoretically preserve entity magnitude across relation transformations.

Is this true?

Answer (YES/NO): NO